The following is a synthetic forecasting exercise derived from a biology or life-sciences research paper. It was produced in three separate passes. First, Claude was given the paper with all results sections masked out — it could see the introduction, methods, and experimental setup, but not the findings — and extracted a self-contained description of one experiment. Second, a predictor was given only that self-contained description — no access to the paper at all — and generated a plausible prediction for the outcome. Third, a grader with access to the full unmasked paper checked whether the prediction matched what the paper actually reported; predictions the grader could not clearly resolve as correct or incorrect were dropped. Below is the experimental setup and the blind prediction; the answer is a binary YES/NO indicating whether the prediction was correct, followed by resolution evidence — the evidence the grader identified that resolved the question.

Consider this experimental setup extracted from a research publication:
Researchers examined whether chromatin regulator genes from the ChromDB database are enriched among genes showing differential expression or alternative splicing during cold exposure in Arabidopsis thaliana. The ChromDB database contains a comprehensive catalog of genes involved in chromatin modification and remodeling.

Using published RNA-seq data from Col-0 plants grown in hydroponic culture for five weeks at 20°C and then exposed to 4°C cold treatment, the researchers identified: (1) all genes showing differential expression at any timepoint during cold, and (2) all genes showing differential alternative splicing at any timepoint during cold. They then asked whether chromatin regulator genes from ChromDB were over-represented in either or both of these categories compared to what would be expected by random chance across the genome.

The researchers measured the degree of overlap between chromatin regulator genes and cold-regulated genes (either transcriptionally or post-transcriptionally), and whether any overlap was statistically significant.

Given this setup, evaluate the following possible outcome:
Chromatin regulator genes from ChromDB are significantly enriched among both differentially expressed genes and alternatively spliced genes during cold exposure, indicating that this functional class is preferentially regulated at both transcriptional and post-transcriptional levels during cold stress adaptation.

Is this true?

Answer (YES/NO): NO